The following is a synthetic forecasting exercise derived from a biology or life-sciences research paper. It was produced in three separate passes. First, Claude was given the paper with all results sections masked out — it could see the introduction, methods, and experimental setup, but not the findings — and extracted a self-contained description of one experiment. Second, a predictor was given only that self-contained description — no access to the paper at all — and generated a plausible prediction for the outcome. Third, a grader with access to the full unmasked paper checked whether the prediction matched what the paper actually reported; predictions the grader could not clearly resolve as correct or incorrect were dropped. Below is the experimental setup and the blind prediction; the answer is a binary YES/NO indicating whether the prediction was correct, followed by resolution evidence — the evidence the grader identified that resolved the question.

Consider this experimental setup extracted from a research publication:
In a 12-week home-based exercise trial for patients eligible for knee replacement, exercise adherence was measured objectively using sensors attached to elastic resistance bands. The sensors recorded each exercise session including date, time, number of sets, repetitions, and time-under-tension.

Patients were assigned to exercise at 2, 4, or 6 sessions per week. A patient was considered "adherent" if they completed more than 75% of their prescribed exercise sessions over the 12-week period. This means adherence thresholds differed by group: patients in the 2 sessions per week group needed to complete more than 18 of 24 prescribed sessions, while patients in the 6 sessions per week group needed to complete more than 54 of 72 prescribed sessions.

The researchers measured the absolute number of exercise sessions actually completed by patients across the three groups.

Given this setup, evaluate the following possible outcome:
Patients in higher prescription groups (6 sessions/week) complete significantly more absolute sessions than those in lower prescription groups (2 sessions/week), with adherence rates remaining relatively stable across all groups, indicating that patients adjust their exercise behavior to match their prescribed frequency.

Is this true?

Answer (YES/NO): NO